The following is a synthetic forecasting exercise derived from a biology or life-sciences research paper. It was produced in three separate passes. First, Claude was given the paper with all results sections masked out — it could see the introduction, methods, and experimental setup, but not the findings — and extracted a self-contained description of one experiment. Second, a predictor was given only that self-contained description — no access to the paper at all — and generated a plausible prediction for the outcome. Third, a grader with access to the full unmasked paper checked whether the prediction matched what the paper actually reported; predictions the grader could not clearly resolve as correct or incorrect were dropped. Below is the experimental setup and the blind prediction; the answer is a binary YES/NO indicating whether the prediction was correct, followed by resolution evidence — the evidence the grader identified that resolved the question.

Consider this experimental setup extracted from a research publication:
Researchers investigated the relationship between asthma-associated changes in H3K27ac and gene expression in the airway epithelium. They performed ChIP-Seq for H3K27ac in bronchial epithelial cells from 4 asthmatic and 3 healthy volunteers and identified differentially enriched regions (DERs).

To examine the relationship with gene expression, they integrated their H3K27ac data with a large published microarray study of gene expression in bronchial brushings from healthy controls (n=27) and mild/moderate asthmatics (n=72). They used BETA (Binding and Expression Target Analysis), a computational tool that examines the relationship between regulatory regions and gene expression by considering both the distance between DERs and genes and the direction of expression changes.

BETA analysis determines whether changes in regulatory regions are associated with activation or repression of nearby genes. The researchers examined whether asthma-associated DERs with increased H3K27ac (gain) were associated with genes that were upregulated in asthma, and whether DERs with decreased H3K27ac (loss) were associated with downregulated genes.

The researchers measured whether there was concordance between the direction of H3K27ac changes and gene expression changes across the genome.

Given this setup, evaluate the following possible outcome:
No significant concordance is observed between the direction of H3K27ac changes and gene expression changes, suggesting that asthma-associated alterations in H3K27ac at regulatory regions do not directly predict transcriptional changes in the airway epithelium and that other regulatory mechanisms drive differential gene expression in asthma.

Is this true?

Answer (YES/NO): NO